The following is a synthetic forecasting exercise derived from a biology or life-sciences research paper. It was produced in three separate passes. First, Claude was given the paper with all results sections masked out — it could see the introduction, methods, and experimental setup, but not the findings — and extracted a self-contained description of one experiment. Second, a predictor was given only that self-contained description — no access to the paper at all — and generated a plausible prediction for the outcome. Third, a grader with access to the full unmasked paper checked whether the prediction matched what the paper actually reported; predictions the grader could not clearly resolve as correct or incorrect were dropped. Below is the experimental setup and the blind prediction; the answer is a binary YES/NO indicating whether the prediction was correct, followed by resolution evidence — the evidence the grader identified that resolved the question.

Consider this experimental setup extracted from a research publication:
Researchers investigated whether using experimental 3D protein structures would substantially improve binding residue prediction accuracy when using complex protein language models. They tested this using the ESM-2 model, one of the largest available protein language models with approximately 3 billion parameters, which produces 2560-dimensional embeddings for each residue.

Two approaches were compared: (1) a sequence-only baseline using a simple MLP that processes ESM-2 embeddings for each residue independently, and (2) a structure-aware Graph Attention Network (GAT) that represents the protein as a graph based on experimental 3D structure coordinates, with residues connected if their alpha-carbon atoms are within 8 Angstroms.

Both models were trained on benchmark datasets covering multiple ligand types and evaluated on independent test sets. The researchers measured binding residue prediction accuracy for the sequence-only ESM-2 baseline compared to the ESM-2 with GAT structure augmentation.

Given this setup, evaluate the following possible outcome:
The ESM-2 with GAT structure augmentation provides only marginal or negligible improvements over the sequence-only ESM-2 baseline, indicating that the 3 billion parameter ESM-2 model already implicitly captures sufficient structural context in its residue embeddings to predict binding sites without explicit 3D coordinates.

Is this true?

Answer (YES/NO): NO